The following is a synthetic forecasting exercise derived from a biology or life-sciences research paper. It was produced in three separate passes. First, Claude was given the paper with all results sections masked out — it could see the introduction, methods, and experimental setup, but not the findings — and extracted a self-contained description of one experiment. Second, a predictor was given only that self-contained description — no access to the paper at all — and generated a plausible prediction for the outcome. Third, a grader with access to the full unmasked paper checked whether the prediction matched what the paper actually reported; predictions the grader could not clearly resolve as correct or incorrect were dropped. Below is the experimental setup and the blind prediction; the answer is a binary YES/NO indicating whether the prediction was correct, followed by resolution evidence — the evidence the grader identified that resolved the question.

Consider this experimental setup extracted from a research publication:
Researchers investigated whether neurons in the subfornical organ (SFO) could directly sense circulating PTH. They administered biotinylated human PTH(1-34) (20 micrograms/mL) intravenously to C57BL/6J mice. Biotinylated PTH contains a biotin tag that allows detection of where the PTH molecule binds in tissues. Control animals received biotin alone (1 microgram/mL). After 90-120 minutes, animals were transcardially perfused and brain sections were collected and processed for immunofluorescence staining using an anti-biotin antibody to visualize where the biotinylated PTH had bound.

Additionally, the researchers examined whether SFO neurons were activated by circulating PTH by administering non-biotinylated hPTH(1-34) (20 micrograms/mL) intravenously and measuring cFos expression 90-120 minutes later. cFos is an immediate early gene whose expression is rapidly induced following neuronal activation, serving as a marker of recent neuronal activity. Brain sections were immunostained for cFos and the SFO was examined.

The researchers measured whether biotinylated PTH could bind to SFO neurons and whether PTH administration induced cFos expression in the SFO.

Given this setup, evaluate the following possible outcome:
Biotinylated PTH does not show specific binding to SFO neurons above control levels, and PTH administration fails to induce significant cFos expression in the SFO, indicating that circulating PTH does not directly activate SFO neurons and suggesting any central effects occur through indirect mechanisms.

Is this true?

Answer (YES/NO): NO